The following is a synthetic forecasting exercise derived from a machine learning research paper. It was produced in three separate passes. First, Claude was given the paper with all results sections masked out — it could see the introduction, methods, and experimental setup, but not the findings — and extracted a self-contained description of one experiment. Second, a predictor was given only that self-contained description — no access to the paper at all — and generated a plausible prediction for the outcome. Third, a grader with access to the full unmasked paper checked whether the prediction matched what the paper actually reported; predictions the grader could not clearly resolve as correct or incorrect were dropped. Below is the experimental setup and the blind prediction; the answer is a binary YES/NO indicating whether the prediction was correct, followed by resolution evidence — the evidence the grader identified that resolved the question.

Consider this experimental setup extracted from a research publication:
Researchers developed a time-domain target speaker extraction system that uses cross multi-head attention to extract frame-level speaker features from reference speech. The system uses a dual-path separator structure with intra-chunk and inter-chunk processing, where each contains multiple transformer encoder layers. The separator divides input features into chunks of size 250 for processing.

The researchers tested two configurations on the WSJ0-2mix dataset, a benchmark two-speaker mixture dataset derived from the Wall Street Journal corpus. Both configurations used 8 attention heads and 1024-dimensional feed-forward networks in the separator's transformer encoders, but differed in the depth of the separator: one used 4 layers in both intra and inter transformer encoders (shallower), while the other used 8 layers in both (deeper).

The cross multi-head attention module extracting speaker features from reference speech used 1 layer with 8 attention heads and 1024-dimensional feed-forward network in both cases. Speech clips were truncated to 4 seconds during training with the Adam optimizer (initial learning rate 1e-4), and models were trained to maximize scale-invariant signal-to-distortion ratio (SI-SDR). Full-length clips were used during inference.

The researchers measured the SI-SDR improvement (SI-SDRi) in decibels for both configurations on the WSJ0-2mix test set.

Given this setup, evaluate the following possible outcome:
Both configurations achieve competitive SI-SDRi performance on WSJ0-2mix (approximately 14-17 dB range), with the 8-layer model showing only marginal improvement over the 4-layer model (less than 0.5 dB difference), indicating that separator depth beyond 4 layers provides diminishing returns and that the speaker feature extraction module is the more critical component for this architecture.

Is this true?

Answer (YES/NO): NO